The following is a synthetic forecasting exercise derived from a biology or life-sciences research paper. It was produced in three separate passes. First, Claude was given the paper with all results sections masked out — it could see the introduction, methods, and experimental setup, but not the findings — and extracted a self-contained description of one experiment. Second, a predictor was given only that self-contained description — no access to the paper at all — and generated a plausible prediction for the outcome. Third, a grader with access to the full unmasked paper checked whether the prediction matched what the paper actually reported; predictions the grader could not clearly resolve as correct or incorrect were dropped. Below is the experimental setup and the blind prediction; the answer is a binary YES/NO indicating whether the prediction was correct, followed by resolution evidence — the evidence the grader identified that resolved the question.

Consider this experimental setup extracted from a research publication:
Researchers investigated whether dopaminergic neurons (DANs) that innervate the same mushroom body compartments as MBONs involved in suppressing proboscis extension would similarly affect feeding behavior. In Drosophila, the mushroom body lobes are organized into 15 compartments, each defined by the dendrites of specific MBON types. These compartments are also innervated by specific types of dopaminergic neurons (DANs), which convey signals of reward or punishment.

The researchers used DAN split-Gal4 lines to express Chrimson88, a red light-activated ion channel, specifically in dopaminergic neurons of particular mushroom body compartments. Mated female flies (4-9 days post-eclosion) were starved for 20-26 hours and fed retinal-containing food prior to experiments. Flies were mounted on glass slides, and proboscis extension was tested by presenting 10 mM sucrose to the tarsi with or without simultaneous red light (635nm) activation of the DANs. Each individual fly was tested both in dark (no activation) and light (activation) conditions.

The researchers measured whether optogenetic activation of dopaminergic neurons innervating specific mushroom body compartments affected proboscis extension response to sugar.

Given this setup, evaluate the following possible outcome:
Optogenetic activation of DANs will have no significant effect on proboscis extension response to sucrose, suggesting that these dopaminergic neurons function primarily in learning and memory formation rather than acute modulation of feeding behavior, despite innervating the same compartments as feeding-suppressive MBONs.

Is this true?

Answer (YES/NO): NO